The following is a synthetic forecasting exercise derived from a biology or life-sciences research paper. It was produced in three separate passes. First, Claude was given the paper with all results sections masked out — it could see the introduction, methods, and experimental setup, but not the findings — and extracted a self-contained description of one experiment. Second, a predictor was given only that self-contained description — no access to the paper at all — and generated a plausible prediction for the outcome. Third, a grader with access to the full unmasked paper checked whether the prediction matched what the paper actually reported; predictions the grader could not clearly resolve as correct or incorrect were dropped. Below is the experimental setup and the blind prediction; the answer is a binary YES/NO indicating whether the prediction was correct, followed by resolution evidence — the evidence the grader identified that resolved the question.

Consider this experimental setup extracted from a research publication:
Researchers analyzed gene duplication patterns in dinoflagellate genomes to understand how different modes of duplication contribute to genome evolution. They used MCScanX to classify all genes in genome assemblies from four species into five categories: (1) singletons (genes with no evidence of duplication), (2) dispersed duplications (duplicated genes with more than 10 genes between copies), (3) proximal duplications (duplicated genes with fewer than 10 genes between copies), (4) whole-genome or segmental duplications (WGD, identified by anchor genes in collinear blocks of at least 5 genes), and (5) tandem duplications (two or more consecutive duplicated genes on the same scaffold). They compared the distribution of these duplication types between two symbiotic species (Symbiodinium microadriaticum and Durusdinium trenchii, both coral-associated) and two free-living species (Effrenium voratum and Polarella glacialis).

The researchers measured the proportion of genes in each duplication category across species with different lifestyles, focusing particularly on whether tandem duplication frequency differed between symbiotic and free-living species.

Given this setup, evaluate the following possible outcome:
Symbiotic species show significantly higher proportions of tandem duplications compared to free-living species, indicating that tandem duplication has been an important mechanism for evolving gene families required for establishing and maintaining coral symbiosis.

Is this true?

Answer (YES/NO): NO